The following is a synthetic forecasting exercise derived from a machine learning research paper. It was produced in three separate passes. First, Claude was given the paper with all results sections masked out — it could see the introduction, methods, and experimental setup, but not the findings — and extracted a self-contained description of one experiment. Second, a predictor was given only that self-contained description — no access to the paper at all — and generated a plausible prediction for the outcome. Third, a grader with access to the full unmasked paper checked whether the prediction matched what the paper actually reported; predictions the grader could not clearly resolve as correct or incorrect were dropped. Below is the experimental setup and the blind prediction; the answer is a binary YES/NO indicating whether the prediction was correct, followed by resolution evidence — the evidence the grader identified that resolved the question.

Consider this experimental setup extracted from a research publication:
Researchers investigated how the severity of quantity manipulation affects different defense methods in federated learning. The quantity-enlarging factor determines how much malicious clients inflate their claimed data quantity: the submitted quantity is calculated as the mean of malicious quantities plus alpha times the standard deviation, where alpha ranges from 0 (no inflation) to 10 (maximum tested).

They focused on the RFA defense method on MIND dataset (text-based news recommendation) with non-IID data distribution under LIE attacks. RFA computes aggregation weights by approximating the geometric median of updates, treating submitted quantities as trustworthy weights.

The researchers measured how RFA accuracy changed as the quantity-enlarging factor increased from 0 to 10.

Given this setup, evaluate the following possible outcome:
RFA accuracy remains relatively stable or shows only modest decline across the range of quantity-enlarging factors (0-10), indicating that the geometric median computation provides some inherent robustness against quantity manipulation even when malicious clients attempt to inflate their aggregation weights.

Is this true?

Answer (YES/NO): NO